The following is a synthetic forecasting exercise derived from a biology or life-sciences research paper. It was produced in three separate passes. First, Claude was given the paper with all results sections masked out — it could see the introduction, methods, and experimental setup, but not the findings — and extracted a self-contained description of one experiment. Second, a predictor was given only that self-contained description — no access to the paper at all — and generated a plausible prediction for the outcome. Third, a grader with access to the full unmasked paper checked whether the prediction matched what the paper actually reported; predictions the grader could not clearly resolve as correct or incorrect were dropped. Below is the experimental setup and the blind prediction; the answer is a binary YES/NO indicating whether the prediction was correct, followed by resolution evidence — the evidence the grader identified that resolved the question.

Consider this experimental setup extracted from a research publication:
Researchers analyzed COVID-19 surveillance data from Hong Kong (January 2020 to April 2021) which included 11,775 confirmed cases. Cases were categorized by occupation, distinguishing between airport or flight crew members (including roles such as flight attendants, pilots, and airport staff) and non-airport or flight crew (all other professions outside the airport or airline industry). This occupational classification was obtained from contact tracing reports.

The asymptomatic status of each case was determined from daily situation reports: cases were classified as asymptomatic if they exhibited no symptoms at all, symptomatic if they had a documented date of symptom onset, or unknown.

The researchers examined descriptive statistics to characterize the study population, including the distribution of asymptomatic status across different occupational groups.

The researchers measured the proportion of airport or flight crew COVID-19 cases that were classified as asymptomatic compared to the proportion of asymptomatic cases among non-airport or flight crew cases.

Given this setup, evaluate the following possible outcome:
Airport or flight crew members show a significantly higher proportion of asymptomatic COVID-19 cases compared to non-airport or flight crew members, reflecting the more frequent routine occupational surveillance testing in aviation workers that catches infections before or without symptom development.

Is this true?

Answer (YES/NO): NO